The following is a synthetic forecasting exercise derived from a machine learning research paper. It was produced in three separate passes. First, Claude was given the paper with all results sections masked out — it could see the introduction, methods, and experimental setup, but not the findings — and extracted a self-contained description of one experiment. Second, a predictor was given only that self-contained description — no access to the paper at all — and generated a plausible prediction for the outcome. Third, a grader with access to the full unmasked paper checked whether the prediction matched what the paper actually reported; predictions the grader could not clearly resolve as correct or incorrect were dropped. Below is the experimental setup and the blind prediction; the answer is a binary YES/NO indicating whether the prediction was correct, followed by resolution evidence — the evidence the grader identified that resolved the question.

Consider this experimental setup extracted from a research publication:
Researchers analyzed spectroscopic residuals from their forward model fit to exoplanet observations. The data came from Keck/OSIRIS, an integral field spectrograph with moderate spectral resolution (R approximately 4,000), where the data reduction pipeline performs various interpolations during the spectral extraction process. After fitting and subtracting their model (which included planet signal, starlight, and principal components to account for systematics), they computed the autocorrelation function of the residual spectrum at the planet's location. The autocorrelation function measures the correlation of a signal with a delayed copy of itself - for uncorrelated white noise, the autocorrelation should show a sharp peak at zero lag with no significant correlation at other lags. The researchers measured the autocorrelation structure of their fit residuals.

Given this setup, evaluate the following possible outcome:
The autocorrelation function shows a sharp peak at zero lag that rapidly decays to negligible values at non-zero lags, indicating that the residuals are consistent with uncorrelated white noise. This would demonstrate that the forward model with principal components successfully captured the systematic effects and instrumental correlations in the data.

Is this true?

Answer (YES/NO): NO